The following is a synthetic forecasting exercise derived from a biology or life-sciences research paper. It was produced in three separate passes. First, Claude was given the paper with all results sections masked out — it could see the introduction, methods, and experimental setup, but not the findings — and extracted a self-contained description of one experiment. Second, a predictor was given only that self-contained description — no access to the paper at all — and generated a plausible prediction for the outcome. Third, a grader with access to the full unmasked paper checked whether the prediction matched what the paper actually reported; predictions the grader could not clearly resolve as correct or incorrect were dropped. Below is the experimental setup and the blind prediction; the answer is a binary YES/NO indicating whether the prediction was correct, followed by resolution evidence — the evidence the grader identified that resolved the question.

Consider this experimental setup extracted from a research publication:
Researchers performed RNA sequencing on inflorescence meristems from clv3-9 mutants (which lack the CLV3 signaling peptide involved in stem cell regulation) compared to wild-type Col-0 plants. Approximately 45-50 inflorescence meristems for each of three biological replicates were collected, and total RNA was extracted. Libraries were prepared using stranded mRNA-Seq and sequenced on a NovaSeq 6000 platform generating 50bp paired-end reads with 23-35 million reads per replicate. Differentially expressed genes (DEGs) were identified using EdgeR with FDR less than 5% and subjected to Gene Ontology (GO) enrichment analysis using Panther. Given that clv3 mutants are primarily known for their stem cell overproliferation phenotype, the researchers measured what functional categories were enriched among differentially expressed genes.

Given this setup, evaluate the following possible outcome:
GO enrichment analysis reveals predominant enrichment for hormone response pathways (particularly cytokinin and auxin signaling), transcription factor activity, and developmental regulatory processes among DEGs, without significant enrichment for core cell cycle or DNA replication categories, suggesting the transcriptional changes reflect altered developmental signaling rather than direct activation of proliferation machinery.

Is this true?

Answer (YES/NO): NO